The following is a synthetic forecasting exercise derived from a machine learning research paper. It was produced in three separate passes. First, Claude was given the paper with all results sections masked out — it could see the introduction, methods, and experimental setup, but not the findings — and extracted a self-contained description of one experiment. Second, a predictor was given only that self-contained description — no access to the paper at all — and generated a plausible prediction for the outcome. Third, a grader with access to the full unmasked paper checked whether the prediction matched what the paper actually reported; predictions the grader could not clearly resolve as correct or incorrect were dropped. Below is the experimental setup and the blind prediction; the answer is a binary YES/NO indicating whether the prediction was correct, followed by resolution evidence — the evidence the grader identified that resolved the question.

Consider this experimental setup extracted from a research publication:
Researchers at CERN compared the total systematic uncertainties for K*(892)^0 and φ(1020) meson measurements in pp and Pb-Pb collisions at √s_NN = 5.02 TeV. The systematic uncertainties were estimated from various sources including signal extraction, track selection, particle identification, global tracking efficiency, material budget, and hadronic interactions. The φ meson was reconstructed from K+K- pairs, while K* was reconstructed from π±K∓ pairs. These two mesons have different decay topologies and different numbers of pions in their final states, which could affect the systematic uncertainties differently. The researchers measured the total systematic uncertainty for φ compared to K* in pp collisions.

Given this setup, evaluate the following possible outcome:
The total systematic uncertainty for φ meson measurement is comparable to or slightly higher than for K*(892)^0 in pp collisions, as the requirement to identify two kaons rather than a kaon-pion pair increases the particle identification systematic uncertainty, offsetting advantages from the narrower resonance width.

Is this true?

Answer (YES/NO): NO